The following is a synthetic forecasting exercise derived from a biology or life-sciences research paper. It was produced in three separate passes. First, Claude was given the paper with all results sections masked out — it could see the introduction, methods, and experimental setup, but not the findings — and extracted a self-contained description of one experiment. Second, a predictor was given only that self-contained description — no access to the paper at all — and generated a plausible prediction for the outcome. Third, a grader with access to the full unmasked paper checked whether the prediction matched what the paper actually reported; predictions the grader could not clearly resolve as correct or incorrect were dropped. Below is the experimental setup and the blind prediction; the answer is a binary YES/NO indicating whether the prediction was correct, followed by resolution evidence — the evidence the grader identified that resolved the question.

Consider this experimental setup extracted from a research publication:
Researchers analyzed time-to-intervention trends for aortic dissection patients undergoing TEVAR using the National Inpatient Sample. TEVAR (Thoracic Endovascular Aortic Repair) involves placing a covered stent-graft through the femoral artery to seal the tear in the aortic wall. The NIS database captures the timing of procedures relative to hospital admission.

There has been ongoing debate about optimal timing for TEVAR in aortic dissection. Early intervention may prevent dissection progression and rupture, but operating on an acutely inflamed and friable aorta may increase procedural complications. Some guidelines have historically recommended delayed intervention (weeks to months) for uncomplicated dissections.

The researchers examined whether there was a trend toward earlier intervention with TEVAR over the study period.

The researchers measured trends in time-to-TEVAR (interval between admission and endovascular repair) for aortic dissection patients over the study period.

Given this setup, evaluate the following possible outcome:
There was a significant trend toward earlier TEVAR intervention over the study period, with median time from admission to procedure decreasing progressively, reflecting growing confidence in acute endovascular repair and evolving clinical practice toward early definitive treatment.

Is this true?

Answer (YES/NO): NO